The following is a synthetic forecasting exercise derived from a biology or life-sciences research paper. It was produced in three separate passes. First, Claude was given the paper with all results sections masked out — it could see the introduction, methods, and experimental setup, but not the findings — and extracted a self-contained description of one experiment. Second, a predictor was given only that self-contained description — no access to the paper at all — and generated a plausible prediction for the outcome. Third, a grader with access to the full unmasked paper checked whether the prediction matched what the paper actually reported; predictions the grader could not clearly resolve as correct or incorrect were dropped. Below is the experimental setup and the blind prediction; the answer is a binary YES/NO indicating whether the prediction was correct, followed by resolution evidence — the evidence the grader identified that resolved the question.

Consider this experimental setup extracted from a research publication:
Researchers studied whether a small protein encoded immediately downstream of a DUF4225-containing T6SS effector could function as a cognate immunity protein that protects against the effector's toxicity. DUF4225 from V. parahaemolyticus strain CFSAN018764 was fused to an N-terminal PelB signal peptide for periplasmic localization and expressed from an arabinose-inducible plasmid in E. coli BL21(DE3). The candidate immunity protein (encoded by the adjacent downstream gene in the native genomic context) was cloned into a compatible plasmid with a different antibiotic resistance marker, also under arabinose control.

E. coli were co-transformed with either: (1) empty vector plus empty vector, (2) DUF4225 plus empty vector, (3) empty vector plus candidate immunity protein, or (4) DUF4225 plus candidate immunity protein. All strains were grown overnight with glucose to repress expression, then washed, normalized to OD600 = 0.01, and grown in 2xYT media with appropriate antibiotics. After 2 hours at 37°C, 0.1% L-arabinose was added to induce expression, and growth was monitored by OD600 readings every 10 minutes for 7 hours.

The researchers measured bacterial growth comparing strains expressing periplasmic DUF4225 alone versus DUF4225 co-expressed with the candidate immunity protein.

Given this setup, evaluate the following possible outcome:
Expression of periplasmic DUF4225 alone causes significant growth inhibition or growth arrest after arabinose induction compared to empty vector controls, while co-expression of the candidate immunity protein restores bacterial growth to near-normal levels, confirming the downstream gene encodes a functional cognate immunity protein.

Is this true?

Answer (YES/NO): YES